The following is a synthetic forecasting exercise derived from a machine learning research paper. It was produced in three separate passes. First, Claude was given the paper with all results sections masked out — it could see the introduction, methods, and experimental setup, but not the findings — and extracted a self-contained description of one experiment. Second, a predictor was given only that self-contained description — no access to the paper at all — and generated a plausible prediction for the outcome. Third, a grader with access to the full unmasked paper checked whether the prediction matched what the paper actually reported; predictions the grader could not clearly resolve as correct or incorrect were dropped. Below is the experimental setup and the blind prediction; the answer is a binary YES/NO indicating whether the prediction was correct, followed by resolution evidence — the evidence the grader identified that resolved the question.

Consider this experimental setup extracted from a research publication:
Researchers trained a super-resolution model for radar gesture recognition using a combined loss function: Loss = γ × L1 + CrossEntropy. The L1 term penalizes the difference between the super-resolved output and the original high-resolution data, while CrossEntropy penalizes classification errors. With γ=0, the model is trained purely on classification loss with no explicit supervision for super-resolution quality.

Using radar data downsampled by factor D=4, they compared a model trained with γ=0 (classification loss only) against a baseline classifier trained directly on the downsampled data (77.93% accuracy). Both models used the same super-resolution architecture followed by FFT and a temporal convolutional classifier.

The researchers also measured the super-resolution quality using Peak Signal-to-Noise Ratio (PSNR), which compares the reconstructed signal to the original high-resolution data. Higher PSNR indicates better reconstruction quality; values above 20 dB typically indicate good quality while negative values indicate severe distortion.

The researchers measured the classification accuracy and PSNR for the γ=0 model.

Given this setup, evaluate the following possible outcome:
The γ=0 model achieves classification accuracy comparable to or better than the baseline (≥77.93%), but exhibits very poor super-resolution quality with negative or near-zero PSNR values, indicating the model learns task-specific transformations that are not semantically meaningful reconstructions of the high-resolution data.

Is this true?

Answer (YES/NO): YES